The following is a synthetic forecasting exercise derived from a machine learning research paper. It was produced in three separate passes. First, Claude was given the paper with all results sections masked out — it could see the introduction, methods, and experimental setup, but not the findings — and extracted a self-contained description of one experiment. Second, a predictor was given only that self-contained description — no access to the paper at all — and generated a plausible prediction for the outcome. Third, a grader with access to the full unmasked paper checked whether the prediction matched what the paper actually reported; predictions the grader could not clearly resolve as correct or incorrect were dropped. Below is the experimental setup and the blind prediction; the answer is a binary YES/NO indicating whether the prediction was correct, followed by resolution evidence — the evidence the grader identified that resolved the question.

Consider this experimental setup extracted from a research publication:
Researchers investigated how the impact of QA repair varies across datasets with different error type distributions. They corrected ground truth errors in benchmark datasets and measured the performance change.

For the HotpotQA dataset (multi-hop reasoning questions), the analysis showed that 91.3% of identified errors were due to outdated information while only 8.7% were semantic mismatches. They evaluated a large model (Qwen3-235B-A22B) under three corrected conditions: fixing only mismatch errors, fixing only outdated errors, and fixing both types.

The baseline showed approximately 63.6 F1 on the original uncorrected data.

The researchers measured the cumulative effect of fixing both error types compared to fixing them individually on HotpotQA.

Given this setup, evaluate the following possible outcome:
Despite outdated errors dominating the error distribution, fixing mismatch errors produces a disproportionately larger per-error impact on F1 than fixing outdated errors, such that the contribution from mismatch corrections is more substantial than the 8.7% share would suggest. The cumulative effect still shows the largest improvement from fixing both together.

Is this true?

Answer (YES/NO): YES